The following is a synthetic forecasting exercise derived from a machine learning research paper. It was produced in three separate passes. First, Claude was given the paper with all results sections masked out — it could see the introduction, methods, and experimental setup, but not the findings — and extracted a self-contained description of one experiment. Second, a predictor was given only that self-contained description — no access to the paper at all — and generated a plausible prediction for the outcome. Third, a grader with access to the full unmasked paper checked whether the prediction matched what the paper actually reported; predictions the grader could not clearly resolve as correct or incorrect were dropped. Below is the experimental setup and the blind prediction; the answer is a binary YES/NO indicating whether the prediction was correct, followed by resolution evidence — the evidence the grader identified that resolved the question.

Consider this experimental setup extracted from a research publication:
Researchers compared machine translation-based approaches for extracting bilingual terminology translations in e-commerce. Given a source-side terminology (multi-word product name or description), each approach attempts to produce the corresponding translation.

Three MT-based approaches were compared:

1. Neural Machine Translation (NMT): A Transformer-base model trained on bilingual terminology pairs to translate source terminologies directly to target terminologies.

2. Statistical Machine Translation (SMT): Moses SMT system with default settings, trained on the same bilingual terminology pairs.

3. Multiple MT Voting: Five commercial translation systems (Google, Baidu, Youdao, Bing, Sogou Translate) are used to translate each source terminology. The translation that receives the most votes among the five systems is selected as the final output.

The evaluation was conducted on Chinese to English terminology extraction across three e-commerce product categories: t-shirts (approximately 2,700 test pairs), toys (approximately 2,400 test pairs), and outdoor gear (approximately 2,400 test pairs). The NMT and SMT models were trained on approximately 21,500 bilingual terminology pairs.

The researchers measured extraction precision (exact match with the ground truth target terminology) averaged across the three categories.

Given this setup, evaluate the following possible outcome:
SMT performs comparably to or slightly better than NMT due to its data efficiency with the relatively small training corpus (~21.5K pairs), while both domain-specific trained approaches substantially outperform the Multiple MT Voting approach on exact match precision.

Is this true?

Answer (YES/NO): NO